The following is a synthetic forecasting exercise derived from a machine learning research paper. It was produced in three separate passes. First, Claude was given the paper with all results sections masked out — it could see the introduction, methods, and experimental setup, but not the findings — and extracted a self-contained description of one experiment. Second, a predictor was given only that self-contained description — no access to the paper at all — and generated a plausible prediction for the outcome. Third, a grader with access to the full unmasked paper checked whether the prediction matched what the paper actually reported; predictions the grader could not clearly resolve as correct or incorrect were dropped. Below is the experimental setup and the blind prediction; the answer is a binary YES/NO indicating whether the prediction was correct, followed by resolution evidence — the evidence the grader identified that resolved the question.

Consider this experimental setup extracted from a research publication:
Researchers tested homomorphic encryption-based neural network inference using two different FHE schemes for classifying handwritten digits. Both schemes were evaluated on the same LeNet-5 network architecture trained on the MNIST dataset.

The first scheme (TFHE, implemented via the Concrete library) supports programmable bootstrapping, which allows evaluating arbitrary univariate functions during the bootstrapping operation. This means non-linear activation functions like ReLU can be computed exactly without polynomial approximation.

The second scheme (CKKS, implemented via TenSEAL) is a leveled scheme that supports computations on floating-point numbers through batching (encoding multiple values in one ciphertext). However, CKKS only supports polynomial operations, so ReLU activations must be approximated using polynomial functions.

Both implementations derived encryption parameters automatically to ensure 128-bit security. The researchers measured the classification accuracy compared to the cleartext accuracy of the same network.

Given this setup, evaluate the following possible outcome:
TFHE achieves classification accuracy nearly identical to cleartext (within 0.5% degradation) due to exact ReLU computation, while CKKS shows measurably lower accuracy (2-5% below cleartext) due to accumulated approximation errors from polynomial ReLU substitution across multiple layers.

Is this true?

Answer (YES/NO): NO